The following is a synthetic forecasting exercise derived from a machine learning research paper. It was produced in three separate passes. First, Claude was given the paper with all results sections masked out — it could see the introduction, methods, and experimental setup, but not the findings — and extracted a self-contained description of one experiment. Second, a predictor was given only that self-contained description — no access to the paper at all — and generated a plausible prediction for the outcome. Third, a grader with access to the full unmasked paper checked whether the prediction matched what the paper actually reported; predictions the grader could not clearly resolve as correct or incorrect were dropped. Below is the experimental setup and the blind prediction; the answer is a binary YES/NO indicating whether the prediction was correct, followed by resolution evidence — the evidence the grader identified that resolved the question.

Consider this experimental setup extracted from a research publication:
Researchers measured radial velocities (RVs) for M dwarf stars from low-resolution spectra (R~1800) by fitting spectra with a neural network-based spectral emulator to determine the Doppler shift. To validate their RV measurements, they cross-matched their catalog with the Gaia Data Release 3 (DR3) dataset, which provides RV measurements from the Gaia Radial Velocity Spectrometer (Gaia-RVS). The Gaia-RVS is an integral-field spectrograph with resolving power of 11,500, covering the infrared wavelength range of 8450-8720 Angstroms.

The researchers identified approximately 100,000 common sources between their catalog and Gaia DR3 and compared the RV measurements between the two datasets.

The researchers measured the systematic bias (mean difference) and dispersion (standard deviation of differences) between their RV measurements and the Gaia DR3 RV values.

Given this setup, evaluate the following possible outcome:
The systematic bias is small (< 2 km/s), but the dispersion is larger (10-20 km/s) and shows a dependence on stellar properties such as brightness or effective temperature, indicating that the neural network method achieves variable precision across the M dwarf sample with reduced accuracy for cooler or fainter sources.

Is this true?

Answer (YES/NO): NO